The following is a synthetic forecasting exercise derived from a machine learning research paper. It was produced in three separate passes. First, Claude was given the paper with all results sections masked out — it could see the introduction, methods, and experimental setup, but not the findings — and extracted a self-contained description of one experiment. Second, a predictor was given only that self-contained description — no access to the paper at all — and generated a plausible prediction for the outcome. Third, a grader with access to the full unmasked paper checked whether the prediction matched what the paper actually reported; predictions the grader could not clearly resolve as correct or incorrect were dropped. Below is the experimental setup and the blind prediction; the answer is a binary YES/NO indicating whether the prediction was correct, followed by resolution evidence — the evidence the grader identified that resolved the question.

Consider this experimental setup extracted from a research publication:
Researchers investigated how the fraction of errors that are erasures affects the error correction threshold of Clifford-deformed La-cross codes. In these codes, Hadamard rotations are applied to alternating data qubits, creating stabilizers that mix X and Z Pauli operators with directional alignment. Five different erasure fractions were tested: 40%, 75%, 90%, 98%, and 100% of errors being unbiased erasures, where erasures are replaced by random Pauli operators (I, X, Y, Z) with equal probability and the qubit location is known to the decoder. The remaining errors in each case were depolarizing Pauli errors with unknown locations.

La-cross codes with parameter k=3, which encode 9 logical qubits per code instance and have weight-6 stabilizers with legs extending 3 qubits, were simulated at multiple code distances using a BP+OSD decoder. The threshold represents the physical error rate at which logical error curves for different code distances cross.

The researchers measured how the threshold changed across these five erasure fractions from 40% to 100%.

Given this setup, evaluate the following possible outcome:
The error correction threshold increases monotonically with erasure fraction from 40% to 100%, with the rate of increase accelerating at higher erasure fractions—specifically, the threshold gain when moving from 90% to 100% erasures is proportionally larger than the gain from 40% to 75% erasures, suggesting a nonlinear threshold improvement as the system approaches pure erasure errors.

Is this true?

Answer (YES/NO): YES